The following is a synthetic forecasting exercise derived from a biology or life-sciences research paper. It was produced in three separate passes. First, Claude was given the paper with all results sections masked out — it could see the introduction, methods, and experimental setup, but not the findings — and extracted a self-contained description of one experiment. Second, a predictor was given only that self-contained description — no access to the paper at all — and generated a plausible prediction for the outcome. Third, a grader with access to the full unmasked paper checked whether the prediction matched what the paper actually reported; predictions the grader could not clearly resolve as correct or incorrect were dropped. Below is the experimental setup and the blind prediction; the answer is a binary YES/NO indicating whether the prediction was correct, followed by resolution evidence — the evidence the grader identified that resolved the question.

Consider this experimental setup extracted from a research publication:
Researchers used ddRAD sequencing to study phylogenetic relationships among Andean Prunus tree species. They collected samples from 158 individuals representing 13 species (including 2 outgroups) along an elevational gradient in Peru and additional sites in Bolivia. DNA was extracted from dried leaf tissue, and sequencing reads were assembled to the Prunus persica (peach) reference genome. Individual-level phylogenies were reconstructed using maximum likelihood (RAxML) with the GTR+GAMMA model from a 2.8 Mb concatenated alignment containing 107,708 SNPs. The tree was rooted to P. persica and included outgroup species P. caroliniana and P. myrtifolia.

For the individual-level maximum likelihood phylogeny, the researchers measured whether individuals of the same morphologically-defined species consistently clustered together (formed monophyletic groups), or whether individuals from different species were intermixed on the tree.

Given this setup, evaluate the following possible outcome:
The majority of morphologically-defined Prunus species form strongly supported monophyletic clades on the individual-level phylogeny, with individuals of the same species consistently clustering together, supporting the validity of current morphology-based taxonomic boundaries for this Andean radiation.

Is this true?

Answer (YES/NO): NO